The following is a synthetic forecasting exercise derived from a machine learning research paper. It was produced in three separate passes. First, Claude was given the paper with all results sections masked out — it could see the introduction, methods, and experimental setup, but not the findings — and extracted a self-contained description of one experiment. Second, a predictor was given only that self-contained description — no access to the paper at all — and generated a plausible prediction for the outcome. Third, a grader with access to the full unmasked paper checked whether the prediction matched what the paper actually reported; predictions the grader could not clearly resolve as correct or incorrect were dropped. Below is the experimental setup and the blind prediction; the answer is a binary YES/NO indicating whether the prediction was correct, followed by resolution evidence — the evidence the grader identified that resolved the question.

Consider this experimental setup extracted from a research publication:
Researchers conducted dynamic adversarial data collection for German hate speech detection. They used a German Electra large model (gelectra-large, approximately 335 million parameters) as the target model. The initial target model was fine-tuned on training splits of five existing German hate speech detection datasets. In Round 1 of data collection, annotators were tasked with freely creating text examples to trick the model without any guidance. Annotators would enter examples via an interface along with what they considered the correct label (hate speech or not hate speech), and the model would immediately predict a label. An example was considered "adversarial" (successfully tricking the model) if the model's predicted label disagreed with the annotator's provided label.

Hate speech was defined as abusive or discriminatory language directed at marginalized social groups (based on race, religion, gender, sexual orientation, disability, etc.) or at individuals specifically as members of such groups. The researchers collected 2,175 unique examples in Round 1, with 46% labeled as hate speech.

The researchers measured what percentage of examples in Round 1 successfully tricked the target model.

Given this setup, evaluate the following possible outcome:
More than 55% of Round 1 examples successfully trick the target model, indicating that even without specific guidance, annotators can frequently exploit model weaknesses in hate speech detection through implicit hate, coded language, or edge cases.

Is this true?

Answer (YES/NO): NO